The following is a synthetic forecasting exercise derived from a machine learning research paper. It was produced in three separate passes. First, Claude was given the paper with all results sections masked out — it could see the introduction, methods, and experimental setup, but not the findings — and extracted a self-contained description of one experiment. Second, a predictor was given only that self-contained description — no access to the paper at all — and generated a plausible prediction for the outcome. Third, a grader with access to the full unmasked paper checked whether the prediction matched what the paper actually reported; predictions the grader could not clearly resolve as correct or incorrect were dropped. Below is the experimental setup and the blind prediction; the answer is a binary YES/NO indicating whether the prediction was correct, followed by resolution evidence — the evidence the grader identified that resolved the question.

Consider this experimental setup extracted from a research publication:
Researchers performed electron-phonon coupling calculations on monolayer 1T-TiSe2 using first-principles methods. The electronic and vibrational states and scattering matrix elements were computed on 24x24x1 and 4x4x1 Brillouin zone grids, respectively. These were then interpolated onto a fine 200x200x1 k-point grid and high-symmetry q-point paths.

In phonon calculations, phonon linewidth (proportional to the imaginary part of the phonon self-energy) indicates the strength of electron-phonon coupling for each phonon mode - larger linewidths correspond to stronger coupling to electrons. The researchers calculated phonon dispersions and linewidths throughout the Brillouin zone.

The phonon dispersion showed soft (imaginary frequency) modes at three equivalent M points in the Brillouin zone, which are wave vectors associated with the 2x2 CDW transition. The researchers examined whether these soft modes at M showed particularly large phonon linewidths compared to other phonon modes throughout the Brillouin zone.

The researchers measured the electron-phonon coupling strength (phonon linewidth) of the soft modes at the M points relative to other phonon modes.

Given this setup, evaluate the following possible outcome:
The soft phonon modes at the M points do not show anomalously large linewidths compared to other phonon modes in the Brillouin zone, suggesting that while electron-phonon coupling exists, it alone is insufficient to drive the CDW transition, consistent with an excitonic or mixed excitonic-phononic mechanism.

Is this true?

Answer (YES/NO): NO